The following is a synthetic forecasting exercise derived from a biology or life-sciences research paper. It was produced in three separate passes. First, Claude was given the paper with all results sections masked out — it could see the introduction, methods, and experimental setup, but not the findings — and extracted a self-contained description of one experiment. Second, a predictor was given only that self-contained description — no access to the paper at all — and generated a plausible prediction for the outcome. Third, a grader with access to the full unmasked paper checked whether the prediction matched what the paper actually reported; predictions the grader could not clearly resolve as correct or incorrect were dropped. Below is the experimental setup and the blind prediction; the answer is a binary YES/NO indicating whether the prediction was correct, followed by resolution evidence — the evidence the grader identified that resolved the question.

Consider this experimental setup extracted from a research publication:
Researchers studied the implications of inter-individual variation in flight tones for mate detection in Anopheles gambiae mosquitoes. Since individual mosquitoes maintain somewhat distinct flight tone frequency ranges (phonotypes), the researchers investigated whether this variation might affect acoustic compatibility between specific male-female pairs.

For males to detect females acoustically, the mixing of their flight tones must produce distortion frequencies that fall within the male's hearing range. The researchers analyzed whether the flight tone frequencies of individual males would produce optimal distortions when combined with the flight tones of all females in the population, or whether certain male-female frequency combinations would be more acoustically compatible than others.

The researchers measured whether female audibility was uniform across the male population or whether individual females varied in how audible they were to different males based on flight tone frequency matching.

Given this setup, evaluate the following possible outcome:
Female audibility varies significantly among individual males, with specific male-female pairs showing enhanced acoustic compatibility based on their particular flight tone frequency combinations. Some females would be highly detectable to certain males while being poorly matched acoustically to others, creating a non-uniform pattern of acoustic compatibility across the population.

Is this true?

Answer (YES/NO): YES